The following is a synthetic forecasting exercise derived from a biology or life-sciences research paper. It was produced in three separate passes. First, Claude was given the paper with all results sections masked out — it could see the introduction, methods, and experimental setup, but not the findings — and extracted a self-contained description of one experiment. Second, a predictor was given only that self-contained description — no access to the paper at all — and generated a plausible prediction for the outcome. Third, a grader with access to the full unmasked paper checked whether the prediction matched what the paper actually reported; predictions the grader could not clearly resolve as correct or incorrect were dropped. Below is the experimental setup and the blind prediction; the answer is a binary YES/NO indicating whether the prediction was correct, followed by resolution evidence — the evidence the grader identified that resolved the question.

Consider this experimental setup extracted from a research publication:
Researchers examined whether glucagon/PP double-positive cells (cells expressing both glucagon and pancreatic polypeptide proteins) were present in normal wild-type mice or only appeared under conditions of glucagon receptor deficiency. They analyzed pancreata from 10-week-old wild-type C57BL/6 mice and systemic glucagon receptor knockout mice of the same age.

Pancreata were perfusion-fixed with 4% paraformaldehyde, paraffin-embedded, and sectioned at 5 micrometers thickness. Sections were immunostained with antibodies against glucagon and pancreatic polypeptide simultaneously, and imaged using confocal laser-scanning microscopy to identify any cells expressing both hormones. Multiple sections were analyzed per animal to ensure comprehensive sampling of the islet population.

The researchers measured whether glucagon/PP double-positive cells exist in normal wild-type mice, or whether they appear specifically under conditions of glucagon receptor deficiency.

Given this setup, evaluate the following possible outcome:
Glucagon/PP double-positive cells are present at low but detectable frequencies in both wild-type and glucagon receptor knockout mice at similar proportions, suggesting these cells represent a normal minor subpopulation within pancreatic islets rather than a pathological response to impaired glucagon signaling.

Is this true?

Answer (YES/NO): NO